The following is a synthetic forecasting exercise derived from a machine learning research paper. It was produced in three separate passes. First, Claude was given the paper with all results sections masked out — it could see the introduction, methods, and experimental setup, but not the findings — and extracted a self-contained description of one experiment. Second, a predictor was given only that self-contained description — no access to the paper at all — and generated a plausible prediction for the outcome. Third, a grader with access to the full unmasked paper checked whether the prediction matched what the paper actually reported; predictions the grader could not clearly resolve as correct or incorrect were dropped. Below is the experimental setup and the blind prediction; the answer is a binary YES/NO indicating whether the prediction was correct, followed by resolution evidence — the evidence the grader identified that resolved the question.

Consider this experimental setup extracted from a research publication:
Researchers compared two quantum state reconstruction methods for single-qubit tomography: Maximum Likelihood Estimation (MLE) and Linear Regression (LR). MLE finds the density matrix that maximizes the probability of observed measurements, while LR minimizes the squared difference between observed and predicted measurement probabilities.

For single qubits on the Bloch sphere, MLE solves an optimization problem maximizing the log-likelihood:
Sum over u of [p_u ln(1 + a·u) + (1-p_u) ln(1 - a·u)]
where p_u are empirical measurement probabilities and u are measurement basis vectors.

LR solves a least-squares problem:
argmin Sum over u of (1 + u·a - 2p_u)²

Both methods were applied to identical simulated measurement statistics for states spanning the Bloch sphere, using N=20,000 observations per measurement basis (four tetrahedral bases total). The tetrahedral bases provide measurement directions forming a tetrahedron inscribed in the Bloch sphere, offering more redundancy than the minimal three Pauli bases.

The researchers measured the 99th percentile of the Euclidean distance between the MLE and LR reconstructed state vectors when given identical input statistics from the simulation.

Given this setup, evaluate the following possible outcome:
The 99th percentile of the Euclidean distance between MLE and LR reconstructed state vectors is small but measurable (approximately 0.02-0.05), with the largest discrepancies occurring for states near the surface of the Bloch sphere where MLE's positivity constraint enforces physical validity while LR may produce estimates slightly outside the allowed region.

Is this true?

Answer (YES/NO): NO